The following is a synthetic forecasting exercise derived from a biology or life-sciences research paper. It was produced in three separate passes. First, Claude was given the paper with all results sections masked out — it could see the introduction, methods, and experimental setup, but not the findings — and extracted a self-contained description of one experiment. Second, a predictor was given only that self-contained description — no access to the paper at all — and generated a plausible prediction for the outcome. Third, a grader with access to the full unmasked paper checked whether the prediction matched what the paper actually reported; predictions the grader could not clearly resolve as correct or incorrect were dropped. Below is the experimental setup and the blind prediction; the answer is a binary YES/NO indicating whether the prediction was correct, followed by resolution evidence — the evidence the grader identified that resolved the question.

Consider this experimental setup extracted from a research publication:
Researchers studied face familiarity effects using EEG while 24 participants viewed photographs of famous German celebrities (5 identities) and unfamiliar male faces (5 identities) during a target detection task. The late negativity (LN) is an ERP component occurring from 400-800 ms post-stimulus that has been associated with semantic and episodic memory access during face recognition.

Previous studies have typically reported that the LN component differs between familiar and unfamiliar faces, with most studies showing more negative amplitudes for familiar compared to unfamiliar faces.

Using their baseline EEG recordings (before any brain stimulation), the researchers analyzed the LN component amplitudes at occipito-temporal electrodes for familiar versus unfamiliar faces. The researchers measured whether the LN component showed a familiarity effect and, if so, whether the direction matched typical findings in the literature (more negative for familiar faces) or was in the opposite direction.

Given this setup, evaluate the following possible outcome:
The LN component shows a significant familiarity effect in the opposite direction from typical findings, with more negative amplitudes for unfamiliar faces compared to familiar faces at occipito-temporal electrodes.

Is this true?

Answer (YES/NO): NO